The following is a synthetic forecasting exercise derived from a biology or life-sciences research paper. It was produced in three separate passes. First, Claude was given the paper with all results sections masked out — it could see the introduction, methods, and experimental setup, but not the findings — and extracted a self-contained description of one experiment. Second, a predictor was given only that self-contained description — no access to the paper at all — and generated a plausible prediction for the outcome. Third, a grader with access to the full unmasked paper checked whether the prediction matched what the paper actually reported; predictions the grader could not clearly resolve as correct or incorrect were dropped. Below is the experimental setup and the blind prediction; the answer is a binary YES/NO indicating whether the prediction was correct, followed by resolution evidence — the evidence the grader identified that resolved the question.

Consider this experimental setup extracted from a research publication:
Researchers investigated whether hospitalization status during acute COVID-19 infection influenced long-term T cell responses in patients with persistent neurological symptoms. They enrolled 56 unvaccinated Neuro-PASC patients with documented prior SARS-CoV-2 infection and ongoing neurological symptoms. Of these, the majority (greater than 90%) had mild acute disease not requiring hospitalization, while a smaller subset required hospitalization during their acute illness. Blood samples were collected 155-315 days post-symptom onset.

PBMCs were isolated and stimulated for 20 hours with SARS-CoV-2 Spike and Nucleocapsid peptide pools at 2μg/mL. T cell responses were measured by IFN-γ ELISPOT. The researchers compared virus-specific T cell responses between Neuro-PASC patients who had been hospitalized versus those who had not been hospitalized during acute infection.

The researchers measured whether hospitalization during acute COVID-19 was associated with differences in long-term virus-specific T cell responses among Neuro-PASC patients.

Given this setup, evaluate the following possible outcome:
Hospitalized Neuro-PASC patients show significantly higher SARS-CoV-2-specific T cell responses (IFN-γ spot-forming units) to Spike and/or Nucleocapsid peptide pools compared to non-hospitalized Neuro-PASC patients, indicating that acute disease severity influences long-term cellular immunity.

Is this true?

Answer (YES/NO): NO